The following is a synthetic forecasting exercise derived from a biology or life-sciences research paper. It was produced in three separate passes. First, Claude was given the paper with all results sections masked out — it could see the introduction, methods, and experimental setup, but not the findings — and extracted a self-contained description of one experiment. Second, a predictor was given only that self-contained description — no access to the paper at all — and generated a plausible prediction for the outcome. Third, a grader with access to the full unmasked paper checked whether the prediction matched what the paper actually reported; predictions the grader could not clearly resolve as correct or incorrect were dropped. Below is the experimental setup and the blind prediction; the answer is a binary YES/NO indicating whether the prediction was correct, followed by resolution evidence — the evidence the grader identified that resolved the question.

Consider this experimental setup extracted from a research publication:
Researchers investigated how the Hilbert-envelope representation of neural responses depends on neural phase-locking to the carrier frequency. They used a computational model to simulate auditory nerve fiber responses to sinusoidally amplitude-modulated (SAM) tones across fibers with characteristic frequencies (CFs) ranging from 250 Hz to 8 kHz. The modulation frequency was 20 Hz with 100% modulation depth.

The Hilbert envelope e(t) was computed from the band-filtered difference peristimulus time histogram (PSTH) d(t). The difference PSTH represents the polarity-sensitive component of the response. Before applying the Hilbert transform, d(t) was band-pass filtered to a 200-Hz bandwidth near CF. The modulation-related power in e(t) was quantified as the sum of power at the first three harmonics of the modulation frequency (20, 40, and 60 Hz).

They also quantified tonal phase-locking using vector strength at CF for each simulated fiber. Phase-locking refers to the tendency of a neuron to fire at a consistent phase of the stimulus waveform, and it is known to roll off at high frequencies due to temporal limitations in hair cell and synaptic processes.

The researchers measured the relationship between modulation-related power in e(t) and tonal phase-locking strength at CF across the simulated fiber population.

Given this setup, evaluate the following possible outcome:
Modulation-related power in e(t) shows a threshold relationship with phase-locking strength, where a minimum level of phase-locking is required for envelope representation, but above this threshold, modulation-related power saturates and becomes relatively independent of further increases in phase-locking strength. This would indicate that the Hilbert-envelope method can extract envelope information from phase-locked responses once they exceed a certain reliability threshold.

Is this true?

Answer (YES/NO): NO